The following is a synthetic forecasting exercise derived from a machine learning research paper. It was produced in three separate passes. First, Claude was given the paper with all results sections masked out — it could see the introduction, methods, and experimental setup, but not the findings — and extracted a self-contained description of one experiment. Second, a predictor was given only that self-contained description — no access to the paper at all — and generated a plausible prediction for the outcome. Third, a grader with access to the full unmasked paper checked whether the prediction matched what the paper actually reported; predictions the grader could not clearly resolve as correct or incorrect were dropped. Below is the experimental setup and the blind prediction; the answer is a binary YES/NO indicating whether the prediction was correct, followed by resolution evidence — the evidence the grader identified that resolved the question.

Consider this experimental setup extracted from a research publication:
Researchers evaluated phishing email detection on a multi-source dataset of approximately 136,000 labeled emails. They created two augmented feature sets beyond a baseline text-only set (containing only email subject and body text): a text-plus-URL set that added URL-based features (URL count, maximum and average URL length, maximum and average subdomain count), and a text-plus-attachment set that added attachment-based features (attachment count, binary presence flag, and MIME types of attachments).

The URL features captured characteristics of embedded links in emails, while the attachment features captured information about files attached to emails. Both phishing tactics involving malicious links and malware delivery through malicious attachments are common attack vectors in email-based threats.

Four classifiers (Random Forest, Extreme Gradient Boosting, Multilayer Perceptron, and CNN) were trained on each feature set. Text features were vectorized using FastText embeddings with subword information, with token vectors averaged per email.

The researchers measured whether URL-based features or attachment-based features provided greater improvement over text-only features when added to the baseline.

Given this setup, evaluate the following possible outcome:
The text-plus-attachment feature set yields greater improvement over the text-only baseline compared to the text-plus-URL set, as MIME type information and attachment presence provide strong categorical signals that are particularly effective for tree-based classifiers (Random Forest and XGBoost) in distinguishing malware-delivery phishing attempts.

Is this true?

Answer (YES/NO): NO